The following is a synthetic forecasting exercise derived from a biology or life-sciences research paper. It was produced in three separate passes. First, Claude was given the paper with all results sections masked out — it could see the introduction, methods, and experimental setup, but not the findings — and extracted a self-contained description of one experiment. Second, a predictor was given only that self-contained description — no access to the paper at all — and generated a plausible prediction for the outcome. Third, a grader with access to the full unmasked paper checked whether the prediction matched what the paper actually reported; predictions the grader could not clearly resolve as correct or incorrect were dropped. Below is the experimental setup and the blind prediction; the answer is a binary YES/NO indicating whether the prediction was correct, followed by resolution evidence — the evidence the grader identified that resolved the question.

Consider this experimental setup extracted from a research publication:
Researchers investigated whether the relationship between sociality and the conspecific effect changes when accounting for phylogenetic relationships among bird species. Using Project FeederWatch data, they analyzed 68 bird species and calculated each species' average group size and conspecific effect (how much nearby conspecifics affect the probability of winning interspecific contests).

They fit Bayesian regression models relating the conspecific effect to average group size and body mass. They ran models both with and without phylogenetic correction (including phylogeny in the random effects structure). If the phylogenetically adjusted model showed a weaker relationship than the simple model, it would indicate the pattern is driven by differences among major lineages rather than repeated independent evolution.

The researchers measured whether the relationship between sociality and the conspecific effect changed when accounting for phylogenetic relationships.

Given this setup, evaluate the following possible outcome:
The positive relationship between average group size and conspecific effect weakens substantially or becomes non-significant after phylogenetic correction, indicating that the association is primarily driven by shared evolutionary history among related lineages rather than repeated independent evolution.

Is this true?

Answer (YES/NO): NO